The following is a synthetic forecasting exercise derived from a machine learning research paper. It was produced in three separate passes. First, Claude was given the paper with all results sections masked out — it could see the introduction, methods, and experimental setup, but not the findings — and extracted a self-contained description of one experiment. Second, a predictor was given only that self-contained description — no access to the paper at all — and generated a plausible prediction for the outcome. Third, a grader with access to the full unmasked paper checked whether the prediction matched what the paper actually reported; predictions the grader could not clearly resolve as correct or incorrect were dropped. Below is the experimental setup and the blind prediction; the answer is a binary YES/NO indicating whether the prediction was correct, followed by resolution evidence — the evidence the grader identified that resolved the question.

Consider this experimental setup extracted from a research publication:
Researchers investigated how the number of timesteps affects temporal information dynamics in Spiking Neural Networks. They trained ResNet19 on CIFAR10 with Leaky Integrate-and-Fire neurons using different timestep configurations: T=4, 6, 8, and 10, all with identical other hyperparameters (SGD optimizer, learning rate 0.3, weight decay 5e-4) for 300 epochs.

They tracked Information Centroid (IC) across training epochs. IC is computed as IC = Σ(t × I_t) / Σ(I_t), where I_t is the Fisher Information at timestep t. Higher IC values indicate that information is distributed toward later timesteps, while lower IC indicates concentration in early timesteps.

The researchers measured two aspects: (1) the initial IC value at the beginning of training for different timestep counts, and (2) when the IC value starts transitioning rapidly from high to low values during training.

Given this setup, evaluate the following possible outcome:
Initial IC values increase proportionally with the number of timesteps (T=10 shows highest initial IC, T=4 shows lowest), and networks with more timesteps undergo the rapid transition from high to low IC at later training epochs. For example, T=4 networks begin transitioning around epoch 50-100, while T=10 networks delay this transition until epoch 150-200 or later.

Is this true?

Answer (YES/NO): NO